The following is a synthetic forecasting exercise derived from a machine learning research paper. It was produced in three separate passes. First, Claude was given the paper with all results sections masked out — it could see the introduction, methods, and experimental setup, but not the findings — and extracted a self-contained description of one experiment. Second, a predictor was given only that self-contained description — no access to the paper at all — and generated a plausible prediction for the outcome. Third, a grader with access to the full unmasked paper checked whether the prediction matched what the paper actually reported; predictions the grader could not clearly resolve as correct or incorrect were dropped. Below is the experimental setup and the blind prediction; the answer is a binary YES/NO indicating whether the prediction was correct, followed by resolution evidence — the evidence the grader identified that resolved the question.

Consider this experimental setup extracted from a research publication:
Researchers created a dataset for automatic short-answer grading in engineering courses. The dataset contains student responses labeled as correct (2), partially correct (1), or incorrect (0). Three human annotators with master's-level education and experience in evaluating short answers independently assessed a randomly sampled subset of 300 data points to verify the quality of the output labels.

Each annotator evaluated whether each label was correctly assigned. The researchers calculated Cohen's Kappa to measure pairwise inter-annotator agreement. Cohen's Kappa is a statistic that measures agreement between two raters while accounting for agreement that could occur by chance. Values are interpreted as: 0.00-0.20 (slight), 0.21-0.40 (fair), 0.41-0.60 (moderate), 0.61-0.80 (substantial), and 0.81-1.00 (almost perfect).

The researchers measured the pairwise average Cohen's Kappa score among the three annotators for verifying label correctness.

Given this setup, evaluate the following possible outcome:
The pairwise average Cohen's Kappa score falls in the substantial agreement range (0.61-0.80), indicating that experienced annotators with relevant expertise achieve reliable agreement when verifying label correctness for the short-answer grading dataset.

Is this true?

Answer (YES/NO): YES